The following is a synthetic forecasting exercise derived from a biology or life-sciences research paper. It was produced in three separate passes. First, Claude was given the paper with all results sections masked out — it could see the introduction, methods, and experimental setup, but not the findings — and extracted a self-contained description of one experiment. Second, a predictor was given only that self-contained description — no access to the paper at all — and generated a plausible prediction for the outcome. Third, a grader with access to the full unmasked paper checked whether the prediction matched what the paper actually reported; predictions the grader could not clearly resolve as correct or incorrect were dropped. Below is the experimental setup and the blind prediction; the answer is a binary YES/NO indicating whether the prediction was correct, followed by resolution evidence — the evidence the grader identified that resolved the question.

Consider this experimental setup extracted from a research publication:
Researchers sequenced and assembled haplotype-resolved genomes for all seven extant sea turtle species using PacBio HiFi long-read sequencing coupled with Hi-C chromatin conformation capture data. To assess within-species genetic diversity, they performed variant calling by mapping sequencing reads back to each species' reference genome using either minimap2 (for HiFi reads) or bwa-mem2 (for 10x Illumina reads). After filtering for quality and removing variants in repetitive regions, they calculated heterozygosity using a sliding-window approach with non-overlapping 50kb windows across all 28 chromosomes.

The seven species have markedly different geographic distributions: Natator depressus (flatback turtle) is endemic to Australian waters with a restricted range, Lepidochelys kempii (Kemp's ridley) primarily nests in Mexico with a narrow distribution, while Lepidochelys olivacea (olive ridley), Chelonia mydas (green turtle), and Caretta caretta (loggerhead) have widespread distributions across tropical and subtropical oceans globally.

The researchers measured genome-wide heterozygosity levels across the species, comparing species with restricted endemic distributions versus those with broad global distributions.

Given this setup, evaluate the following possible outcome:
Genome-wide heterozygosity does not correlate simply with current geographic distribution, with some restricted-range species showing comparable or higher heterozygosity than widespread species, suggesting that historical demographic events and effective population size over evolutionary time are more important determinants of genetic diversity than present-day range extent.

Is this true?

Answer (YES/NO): YES